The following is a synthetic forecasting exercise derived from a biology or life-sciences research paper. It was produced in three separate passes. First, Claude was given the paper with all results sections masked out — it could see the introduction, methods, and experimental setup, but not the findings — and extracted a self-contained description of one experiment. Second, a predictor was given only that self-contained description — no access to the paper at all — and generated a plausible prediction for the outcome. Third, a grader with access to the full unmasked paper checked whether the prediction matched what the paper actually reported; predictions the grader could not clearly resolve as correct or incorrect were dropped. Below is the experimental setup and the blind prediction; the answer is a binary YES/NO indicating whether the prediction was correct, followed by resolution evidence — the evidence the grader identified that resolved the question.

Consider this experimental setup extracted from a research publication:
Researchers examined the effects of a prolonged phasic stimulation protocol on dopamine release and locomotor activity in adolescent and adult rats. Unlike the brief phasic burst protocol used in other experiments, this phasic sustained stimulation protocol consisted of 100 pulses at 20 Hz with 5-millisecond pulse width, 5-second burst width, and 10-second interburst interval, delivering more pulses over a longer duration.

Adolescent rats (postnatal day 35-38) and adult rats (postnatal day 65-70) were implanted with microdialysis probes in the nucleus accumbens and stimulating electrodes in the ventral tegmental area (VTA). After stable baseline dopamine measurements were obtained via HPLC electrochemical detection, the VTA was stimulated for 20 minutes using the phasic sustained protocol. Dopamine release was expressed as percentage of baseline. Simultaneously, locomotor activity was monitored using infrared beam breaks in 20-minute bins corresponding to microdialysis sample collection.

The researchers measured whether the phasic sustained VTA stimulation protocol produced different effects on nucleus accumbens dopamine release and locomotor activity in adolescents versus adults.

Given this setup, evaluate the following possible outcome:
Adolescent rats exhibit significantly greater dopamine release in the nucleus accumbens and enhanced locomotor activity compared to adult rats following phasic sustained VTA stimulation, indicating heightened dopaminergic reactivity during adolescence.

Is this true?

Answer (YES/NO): NO